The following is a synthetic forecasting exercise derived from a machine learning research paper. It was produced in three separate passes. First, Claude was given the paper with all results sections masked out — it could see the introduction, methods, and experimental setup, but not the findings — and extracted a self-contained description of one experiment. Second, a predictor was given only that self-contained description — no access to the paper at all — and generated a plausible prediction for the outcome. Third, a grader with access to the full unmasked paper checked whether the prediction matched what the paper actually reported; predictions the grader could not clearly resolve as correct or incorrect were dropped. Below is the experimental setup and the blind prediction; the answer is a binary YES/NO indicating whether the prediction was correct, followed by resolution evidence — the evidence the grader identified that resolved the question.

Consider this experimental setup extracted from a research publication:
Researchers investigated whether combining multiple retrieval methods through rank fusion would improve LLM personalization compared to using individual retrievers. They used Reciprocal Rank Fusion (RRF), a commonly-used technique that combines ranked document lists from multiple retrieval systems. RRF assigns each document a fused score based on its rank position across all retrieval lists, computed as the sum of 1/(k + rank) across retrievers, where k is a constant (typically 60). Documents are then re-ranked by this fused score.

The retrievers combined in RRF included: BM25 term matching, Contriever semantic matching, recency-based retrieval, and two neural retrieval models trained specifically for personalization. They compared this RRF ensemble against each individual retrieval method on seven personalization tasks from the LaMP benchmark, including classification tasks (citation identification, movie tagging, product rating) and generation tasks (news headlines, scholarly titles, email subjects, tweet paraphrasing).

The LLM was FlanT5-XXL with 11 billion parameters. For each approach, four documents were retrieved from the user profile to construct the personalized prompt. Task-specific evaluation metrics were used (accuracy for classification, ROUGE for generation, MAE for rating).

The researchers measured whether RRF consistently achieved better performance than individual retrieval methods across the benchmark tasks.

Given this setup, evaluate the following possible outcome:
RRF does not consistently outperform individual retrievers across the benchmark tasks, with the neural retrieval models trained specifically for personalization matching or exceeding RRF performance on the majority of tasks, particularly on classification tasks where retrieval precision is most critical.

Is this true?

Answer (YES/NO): YES